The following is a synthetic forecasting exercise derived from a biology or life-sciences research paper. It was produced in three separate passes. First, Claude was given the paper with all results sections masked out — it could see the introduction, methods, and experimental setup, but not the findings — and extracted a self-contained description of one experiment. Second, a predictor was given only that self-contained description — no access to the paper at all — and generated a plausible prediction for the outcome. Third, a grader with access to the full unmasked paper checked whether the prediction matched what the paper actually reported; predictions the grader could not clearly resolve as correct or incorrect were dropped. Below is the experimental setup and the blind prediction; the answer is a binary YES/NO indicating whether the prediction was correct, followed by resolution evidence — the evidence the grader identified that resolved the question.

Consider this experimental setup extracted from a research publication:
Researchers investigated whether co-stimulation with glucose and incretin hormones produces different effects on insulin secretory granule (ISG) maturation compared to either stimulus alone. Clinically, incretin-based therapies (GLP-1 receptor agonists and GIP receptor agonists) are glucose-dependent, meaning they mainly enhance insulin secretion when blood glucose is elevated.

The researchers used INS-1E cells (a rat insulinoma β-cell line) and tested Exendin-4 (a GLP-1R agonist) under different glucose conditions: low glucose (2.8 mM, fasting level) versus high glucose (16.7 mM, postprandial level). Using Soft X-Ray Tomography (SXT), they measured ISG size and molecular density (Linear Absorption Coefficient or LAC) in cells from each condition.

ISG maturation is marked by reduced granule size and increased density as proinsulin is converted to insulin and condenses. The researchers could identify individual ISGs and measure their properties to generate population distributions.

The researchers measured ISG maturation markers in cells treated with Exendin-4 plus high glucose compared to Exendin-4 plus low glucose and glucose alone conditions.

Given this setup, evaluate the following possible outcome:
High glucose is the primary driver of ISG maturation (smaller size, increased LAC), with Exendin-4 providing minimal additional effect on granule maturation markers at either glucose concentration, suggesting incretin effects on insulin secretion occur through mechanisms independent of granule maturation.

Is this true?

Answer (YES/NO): NO